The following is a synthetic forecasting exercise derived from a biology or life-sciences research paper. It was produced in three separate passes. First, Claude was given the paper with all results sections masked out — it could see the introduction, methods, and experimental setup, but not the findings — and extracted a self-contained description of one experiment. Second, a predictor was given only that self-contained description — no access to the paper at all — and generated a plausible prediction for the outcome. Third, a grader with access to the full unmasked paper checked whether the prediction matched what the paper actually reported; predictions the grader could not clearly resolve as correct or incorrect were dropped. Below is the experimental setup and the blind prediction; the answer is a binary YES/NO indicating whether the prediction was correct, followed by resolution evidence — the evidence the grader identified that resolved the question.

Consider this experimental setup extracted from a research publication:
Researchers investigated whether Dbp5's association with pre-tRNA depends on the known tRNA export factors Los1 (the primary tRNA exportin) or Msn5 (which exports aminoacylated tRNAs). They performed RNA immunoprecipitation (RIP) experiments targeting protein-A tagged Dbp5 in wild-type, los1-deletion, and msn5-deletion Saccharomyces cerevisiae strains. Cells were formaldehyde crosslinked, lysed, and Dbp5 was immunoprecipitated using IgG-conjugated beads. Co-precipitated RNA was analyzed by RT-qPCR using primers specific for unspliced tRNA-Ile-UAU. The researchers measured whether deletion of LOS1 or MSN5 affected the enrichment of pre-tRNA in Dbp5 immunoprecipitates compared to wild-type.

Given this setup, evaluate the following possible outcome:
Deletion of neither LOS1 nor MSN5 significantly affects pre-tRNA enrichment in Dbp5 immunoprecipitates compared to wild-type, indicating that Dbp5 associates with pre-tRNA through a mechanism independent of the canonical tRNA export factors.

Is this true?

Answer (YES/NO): NO